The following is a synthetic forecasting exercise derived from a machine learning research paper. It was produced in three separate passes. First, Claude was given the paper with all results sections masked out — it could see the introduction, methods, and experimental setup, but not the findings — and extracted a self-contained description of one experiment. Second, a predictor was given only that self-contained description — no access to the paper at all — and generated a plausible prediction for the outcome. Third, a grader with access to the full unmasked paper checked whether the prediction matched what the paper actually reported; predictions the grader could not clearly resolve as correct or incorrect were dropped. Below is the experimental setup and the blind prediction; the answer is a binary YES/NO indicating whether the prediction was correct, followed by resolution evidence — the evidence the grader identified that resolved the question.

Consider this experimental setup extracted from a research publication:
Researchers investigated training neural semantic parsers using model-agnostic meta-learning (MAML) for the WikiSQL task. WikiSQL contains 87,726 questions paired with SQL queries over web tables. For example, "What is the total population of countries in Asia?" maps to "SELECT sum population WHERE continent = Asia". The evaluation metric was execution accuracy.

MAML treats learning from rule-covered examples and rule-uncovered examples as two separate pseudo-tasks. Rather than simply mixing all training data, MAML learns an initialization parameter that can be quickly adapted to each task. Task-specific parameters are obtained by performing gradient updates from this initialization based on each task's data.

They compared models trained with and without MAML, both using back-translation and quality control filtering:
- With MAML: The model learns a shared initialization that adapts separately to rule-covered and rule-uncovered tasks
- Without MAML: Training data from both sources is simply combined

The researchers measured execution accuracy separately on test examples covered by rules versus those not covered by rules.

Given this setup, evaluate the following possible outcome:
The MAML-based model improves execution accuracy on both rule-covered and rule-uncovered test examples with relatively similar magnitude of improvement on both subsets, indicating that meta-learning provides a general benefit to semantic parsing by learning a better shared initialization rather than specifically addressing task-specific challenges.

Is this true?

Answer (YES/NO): NO